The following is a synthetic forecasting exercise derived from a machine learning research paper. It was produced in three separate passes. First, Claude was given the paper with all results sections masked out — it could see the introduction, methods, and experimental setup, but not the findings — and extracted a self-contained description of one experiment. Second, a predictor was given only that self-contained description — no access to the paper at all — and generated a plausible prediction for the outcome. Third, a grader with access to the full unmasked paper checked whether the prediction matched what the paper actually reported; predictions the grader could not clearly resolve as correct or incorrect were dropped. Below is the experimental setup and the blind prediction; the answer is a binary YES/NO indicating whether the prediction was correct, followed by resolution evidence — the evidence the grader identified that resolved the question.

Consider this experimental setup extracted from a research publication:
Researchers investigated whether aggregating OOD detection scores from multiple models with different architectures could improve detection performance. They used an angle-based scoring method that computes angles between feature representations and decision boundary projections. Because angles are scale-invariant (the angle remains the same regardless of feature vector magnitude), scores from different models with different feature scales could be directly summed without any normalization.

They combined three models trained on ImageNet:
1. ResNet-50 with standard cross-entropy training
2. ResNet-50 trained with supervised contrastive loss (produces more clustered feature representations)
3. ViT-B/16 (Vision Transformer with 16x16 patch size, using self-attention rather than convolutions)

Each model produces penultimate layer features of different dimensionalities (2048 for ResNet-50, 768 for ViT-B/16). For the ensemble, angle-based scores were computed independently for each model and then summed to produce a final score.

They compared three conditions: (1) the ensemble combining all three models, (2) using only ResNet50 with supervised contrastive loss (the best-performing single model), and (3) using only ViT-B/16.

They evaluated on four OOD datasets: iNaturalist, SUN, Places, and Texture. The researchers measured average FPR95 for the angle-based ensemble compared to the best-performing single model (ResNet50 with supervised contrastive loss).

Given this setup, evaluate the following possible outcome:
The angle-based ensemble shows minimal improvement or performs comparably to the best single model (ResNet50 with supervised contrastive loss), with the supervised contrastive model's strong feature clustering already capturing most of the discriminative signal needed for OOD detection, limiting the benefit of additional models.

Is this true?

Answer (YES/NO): NO